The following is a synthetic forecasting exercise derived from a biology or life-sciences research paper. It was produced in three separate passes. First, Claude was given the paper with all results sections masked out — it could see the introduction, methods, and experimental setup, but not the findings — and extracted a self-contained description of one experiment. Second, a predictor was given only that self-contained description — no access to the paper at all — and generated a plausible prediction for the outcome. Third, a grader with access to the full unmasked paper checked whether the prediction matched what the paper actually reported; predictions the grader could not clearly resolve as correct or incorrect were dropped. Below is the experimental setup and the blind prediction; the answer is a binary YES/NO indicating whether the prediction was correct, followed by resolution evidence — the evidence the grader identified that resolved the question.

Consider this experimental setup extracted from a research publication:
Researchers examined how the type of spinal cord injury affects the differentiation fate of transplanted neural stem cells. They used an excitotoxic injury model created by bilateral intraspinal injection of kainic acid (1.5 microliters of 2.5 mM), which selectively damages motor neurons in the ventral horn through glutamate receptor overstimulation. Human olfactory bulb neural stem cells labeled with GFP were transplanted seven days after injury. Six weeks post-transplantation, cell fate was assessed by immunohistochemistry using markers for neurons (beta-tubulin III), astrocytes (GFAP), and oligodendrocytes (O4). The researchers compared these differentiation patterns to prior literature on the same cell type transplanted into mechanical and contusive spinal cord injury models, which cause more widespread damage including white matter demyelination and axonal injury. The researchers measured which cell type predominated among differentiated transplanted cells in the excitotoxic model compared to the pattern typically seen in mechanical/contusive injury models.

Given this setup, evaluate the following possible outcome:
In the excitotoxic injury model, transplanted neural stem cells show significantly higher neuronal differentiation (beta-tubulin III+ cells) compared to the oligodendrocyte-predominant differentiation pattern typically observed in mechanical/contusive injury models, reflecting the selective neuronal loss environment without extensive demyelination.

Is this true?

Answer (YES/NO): NO